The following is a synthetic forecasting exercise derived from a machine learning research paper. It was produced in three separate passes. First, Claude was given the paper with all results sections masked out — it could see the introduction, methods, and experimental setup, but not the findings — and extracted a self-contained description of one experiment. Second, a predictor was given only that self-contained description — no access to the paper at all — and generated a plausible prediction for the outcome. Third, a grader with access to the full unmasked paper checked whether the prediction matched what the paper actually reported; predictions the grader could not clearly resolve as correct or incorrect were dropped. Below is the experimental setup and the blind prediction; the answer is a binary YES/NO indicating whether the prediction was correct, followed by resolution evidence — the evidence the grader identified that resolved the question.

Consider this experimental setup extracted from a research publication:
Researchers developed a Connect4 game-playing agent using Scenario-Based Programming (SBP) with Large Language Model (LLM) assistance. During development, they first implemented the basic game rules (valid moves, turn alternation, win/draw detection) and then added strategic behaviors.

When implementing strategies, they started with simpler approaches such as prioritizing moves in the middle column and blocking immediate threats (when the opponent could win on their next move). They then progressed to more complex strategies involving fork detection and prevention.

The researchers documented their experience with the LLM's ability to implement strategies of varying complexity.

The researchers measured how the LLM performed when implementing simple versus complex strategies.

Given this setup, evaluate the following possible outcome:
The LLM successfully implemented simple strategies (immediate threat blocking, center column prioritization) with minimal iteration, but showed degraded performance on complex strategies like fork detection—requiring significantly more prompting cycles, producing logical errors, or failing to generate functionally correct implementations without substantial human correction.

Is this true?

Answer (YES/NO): NO